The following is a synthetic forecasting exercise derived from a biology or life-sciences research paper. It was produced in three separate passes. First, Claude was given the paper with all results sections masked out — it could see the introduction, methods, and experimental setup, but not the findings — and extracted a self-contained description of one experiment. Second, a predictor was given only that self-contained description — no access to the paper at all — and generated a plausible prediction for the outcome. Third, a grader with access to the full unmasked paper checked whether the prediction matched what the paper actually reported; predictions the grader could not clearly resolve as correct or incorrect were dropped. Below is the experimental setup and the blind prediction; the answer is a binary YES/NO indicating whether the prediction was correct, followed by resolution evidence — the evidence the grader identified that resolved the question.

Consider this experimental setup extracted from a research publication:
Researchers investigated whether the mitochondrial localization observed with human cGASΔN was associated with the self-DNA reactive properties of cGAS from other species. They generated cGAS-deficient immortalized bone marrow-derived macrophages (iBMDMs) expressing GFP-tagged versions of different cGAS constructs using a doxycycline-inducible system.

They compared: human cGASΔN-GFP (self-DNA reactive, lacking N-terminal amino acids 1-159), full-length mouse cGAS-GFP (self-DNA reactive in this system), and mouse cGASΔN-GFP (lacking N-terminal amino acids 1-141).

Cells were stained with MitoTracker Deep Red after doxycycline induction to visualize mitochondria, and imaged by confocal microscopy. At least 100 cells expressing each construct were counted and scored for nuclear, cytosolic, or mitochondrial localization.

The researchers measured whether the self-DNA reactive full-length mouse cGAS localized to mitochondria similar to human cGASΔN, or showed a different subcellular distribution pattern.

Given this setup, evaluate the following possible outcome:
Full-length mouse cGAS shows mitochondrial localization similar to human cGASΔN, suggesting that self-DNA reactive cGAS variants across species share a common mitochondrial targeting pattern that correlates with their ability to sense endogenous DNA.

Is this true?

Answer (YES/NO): NO